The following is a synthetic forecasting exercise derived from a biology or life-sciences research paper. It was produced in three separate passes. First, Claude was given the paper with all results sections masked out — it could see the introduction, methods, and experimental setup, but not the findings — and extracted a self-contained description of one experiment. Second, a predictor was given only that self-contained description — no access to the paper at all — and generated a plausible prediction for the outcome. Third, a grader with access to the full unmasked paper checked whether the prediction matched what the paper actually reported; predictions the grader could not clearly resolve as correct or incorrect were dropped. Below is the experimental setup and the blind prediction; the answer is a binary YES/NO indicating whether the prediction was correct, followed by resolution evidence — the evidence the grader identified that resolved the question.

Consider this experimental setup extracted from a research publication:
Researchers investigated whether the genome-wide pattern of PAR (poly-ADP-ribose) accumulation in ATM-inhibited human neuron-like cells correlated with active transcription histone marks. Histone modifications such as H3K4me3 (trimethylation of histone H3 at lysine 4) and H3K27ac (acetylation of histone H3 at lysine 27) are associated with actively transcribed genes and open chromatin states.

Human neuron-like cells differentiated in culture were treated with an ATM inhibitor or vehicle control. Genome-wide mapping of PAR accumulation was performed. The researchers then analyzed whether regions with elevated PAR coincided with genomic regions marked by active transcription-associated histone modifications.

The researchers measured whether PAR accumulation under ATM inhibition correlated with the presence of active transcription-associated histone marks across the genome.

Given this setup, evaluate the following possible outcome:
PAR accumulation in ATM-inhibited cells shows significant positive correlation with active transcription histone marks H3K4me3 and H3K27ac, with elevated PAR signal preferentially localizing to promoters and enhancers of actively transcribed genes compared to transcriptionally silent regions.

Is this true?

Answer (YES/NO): YES